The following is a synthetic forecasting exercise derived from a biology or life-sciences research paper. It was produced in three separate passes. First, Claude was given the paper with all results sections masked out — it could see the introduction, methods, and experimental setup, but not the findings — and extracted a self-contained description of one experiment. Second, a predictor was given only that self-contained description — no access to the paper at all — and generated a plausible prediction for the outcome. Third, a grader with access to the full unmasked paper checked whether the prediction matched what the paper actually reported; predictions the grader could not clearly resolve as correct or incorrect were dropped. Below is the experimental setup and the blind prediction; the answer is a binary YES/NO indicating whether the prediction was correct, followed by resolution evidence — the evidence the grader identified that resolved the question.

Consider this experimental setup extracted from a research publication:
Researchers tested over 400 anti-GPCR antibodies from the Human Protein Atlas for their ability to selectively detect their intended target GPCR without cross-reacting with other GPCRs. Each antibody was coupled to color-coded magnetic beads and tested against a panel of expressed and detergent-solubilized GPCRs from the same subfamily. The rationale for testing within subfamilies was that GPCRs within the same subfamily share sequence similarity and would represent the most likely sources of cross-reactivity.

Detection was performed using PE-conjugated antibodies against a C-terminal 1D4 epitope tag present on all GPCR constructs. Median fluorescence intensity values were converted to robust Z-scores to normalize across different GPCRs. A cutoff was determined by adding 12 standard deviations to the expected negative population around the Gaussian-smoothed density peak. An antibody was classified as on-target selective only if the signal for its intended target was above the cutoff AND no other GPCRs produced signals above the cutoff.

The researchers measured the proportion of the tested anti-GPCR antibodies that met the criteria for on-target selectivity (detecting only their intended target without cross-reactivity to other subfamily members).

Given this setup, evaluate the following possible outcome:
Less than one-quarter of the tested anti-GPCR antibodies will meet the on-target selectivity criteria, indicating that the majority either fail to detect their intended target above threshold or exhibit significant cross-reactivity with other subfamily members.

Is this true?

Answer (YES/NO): NO